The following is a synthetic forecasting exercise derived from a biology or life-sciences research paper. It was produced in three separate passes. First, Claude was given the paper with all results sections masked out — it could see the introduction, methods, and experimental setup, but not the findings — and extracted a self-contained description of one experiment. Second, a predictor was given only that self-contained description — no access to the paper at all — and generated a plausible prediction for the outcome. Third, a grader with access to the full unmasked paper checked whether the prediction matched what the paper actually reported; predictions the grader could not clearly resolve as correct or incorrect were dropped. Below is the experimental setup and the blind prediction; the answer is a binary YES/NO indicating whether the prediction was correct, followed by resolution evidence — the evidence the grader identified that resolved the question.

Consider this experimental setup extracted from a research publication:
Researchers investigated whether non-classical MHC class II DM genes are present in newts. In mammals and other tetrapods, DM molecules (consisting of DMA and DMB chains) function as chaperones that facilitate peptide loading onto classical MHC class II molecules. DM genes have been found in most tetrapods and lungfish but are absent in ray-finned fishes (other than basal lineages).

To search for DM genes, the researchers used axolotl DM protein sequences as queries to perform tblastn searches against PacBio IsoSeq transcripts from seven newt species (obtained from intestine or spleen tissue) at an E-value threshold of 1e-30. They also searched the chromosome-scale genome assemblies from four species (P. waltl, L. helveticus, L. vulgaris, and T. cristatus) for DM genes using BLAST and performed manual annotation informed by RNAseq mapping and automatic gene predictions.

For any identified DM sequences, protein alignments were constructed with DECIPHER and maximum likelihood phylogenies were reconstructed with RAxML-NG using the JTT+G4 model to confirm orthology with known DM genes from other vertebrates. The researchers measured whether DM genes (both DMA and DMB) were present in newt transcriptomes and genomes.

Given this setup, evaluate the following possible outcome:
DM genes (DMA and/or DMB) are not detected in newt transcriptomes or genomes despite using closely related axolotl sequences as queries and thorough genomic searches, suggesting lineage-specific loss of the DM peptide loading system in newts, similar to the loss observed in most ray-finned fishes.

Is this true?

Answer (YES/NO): NO